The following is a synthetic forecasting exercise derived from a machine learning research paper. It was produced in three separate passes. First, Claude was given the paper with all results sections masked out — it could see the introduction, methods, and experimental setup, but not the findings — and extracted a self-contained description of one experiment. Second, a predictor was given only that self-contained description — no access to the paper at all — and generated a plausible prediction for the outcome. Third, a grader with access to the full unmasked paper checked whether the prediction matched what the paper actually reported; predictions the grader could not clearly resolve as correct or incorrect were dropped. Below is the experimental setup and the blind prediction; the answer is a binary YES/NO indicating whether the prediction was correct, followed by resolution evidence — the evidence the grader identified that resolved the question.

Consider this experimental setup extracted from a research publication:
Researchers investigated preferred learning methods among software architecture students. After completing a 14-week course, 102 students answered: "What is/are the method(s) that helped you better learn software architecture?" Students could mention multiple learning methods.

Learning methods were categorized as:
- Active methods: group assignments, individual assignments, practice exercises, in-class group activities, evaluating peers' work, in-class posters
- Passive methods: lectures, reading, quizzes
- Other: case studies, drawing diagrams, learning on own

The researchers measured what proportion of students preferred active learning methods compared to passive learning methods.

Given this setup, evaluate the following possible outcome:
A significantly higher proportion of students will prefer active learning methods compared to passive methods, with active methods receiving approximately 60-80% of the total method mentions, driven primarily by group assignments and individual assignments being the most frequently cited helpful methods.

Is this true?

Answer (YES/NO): NO